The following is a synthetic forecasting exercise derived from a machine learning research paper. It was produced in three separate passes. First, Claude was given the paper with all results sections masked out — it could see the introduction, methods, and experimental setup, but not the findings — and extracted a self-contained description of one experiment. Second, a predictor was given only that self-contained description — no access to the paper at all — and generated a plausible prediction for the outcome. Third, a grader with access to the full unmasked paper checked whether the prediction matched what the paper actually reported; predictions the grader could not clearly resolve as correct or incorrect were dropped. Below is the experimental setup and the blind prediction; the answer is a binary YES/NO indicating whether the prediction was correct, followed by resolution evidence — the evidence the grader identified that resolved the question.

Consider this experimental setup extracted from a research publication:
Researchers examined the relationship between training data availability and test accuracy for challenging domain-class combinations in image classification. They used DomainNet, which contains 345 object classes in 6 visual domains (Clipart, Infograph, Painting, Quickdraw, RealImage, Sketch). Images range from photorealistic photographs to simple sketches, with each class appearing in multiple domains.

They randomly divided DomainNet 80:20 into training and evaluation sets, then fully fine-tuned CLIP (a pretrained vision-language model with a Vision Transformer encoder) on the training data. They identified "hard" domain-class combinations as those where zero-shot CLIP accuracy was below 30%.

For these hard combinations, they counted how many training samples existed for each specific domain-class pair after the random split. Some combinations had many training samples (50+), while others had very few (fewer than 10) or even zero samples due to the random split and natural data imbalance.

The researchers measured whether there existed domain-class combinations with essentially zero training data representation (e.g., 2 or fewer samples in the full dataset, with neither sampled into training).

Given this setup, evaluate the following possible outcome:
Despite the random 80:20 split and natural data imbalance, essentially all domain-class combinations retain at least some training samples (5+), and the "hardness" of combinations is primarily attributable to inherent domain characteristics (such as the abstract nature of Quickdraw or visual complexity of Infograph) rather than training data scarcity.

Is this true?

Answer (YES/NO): NO